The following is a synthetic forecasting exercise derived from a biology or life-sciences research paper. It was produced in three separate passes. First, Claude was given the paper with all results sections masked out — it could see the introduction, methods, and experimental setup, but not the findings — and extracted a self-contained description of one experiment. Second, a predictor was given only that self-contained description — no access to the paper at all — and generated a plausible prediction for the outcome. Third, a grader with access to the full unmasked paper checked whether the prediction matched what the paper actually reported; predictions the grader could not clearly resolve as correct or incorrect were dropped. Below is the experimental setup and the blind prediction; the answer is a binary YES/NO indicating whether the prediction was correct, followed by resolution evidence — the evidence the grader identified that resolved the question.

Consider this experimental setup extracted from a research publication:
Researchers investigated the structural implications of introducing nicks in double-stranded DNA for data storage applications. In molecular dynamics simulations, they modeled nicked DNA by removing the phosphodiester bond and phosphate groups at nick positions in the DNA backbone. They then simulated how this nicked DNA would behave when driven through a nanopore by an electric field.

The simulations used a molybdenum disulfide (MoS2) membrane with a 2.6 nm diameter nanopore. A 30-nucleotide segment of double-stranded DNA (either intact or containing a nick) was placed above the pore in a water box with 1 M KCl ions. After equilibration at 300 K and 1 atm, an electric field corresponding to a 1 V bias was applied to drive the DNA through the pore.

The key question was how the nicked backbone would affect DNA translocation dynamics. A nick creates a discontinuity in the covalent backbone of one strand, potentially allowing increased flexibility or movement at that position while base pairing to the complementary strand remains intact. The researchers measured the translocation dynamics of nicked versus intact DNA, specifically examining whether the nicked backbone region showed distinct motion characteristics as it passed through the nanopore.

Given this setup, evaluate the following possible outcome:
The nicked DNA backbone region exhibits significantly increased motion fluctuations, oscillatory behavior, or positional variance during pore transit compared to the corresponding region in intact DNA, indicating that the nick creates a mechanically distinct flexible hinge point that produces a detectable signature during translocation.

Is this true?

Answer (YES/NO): YES